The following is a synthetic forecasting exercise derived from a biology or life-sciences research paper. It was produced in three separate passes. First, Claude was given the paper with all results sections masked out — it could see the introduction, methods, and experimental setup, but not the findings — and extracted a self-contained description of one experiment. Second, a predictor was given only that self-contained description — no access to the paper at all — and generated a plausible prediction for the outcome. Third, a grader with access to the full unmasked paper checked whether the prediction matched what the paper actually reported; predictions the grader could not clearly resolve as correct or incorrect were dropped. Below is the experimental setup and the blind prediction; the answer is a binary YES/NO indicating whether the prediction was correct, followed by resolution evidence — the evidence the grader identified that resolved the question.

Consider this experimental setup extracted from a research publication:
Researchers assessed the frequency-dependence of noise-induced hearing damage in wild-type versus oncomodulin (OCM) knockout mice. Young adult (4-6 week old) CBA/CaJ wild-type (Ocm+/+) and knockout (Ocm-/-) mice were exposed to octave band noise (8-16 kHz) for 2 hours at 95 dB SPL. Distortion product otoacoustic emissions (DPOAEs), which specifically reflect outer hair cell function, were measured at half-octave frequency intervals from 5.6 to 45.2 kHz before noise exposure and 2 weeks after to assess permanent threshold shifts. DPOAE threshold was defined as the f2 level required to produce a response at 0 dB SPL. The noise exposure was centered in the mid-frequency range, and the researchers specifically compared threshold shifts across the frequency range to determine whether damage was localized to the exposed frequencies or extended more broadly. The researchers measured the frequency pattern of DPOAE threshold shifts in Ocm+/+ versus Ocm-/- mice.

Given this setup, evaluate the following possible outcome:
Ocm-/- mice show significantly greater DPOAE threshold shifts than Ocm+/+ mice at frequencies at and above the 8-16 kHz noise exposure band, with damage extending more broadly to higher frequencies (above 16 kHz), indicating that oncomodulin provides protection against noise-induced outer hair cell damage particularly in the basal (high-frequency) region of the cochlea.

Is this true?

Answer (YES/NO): YES